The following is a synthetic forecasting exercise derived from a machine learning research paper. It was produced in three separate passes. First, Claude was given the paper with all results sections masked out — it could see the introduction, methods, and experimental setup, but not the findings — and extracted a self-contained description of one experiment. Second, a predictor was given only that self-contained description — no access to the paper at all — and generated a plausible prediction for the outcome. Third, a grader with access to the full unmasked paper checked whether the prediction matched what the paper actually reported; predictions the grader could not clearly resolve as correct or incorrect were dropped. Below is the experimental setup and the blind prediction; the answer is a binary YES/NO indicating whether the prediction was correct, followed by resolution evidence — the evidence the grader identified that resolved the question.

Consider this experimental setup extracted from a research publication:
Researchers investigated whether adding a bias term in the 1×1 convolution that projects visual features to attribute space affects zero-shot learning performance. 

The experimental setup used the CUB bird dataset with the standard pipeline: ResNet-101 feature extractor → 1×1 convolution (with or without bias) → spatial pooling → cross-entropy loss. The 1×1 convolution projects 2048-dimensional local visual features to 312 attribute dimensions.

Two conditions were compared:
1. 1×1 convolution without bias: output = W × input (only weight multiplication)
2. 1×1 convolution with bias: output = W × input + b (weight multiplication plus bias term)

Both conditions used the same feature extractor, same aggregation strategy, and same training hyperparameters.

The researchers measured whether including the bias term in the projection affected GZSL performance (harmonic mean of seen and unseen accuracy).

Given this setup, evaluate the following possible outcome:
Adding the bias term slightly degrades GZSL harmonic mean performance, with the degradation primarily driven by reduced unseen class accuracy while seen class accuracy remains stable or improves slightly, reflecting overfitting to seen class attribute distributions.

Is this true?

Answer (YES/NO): NO